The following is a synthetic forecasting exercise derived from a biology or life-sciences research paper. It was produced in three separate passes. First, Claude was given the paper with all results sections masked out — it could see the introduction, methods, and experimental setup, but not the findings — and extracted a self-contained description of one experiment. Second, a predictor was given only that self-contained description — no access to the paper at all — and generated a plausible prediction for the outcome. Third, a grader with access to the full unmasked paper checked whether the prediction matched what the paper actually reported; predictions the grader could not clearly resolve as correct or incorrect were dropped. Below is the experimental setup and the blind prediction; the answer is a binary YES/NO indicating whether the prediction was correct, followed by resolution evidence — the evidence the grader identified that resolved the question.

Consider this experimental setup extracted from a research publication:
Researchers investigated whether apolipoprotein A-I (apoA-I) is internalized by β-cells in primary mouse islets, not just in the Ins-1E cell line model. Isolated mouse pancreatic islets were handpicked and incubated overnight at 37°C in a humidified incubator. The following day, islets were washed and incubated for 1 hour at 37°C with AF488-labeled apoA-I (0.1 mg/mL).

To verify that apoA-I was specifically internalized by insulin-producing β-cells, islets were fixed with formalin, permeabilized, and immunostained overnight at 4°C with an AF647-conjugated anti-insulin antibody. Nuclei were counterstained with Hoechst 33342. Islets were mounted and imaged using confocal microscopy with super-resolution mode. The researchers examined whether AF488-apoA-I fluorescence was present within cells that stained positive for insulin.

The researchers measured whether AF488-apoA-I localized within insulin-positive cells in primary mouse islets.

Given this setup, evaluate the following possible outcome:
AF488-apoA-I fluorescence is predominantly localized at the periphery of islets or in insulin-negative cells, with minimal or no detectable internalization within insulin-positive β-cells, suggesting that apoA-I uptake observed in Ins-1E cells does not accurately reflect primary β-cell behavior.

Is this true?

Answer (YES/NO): NO